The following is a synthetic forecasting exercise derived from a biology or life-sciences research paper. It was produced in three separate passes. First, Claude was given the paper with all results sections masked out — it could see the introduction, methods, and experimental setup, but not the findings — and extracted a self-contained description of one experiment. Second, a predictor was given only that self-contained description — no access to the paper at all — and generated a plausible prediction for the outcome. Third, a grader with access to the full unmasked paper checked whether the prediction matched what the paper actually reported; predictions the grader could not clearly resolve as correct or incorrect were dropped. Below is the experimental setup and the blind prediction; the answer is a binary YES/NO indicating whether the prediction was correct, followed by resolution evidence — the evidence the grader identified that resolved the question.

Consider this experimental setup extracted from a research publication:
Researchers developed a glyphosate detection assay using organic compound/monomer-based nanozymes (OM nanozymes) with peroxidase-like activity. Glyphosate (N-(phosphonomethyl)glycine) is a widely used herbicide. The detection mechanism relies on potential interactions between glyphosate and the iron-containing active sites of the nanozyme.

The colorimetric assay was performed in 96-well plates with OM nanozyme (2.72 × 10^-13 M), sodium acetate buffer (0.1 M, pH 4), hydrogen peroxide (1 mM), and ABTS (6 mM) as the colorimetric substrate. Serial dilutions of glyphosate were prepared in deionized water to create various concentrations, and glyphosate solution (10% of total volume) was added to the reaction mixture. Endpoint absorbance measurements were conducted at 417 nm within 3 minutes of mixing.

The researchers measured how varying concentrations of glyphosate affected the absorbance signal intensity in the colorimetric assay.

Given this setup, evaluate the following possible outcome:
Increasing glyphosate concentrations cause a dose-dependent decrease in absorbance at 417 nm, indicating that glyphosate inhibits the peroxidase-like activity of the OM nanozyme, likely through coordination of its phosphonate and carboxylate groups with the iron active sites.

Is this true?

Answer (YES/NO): YES